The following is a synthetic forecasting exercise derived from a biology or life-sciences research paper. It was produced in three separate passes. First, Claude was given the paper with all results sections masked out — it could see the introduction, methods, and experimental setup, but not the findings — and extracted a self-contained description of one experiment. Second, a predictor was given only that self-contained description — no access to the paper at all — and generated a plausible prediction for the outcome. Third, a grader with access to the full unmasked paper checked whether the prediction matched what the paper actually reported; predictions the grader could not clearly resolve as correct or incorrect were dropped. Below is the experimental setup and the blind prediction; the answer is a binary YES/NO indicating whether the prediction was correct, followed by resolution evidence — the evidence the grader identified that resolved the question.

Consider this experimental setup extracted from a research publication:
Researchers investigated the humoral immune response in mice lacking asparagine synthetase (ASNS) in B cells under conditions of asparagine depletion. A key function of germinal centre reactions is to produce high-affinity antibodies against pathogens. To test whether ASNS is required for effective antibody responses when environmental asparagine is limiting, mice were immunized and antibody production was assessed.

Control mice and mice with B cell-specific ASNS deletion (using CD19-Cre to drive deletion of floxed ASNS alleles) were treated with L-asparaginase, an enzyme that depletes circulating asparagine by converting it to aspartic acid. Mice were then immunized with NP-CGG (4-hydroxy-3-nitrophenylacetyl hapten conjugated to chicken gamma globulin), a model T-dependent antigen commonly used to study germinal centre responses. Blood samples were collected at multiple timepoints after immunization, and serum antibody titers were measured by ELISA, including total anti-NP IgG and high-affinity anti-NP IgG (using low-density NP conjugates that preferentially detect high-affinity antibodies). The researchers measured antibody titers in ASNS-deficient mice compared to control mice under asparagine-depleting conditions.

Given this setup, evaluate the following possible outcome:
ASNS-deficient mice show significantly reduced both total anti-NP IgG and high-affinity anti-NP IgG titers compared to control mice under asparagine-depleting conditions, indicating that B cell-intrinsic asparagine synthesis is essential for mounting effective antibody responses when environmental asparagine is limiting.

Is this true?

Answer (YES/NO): NO